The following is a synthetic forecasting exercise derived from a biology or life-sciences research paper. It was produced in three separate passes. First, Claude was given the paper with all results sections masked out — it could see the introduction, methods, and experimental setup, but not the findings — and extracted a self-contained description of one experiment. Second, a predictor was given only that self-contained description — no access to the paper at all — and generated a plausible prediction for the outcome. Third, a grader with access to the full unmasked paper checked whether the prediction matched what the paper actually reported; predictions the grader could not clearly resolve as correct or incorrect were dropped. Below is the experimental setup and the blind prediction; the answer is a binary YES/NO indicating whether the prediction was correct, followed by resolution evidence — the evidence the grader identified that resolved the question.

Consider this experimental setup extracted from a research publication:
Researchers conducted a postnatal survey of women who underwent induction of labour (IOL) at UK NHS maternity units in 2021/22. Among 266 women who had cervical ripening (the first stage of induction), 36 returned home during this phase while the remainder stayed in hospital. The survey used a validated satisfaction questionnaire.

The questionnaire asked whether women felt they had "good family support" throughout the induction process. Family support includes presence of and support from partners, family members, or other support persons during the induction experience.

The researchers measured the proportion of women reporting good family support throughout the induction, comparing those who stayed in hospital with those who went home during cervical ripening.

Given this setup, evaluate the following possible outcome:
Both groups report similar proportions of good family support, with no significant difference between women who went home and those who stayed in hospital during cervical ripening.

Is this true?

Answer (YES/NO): NO